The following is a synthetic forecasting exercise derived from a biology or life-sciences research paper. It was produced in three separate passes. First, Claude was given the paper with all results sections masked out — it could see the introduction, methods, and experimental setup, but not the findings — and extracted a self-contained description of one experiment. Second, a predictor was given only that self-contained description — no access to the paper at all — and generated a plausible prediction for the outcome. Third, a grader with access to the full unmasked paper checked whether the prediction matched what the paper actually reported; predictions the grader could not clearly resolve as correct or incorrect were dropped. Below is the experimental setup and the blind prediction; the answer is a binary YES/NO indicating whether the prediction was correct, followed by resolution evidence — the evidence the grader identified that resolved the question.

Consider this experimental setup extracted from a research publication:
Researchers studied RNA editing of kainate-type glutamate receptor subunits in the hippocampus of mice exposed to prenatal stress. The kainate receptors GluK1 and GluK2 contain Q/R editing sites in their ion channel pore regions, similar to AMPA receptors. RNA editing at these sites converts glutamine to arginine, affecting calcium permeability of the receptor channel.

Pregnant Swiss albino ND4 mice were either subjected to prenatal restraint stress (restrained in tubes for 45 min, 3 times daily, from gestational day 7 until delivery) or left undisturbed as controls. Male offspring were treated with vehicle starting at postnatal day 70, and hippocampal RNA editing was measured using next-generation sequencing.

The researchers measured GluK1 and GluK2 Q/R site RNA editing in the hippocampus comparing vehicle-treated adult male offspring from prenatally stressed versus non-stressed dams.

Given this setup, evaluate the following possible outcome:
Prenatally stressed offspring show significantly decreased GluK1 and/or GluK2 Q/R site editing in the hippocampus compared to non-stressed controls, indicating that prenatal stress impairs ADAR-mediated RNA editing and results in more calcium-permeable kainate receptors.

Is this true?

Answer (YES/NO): NO